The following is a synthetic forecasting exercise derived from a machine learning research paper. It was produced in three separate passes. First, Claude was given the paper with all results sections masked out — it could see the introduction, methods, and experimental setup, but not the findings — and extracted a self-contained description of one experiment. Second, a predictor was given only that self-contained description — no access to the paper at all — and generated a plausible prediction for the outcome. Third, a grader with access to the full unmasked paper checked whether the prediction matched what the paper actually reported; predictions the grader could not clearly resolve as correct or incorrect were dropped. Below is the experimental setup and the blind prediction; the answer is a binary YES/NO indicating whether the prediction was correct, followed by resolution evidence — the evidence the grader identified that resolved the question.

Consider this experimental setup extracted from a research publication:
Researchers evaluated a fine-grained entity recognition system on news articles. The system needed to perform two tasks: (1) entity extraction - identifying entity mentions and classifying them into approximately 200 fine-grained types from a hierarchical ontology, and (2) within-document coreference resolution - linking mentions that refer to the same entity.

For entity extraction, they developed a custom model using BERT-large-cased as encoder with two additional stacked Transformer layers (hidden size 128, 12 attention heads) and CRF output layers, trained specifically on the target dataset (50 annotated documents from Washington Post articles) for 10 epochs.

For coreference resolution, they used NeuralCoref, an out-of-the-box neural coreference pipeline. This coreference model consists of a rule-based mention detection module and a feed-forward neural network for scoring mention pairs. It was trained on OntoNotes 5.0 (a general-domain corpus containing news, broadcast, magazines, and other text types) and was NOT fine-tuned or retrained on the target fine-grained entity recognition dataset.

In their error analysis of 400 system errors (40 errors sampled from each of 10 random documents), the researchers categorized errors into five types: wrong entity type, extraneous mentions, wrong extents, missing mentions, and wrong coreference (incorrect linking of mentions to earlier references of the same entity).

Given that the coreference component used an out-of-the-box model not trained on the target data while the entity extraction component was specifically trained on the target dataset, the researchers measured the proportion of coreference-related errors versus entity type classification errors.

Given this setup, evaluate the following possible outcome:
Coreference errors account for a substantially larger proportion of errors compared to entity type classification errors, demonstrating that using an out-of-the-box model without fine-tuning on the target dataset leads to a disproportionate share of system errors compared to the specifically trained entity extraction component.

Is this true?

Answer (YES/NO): NO